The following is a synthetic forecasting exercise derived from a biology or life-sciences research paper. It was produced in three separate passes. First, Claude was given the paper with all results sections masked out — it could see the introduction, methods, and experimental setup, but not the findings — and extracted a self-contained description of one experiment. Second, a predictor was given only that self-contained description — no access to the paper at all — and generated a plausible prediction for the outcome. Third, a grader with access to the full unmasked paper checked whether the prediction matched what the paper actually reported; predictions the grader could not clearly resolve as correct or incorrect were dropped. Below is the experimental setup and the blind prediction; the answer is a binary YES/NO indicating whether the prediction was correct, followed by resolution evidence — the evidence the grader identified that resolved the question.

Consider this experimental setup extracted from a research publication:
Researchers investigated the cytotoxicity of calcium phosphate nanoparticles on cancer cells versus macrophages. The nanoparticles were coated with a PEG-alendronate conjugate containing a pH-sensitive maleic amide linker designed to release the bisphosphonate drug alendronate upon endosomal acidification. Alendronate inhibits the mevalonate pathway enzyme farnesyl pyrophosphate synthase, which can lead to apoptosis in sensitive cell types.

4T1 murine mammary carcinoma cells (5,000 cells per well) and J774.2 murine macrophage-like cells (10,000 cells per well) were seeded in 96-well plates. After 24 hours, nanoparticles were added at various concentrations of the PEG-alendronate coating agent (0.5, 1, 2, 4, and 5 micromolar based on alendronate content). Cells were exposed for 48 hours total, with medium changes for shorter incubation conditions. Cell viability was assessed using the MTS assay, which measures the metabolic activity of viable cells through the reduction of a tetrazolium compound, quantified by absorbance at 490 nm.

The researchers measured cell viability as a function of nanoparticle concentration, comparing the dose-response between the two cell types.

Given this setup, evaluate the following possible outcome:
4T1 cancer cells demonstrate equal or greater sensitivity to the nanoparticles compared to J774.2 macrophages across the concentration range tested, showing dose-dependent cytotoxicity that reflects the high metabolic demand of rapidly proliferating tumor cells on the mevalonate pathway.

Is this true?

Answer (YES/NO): NO